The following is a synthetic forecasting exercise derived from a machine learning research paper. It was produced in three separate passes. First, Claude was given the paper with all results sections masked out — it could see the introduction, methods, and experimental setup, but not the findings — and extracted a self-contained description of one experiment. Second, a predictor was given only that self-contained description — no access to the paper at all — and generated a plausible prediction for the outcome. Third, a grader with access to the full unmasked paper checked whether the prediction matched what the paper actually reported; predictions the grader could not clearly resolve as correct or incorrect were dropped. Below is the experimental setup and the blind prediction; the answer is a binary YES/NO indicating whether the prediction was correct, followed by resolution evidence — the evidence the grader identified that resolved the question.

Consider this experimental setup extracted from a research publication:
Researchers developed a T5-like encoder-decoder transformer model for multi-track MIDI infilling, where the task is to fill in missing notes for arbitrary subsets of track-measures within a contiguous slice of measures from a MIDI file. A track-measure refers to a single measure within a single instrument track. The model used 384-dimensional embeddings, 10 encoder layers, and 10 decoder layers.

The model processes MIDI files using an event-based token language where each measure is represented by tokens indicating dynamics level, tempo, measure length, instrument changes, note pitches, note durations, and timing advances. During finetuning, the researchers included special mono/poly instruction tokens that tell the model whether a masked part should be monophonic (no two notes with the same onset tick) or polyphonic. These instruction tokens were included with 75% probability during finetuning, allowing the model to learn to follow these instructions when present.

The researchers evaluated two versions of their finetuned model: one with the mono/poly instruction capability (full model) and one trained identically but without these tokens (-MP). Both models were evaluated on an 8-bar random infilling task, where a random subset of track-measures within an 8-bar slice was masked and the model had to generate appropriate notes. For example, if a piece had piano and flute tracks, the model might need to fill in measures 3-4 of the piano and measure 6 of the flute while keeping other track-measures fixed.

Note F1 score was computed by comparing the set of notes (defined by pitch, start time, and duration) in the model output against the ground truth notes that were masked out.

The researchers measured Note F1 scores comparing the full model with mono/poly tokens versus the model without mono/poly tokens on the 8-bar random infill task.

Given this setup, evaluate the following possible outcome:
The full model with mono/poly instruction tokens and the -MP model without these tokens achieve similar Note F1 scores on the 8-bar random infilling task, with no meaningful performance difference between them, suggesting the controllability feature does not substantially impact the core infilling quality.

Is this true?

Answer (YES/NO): NO